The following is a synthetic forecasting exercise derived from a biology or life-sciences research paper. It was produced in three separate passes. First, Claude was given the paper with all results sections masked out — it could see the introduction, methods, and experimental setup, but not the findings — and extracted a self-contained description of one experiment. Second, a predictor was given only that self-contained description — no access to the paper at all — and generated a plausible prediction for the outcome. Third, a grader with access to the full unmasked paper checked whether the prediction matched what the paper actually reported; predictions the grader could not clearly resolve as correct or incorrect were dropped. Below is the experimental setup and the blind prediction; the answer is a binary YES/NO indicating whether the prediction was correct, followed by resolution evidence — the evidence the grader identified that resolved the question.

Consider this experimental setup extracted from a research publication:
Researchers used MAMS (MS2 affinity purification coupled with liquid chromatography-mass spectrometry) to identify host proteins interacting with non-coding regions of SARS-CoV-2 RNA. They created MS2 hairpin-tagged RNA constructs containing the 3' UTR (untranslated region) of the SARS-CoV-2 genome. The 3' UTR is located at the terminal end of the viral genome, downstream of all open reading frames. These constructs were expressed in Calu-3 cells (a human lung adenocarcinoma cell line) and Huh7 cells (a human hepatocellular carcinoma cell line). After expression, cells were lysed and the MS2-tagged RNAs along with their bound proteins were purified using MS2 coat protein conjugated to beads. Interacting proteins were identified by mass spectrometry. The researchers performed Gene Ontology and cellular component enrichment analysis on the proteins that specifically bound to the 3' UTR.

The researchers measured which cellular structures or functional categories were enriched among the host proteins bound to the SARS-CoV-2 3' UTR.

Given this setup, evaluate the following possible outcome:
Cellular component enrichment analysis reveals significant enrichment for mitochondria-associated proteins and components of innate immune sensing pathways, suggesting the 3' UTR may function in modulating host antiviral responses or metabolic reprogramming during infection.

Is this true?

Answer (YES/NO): NO